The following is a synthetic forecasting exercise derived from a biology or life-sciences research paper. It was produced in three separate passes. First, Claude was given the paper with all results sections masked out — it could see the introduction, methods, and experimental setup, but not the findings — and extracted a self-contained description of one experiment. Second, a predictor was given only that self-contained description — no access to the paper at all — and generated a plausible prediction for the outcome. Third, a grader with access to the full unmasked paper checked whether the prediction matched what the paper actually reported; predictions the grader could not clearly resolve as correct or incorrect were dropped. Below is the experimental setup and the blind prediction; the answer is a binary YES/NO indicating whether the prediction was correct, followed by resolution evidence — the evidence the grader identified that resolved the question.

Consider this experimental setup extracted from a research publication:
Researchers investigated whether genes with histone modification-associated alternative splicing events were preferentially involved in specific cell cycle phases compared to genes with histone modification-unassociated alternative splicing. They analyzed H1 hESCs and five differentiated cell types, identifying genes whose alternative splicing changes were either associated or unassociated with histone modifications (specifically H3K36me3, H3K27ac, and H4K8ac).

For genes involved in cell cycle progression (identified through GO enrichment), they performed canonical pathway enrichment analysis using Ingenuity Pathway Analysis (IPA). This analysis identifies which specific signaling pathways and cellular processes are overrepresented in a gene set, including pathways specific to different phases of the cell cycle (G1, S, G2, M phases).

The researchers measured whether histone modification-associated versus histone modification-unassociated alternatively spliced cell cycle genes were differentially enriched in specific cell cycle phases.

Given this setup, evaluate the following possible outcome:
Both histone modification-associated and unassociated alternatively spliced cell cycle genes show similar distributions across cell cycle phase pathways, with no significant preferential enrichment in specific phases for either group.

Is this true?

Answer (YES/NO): NO